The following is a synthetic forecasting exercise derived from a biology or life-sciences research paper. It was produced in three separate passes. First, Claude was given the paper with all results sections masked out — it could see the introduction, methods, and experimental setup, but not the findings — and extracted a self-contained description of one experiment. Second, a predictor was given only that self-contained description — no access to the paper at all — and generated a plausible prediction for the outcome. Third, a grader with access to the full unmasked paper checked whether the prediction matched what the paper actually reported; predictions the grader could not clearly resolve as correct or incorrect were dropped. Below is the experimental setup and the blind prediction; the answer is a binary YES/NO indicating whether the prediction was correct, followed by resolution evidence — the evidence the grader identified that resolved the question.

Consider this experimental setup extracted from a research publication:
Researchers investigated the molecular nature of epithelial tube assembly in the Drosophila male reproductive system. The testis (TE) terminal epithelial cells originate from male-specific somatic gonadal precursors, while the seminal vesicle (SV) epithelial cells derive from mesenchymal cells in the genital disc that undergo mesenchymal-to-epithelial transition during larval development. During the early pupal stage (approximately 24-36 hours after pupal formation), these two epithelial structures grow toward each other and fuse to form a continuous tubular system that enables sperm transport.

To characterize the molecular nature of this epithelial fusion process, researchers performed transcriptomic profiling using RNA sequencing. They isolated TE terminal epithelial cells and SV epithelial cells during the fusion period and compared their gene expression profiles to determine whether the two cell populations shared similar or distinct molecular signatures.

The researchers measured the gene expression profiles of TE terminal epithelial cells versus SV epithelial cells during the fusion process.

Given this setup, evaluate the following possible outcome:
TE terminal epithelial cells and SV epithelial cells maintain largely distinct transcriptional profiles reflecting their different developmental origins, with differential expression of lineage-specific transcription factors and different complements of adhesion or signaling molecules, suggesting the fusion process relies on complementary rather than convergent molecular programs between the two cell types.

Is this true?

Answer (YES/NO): YES